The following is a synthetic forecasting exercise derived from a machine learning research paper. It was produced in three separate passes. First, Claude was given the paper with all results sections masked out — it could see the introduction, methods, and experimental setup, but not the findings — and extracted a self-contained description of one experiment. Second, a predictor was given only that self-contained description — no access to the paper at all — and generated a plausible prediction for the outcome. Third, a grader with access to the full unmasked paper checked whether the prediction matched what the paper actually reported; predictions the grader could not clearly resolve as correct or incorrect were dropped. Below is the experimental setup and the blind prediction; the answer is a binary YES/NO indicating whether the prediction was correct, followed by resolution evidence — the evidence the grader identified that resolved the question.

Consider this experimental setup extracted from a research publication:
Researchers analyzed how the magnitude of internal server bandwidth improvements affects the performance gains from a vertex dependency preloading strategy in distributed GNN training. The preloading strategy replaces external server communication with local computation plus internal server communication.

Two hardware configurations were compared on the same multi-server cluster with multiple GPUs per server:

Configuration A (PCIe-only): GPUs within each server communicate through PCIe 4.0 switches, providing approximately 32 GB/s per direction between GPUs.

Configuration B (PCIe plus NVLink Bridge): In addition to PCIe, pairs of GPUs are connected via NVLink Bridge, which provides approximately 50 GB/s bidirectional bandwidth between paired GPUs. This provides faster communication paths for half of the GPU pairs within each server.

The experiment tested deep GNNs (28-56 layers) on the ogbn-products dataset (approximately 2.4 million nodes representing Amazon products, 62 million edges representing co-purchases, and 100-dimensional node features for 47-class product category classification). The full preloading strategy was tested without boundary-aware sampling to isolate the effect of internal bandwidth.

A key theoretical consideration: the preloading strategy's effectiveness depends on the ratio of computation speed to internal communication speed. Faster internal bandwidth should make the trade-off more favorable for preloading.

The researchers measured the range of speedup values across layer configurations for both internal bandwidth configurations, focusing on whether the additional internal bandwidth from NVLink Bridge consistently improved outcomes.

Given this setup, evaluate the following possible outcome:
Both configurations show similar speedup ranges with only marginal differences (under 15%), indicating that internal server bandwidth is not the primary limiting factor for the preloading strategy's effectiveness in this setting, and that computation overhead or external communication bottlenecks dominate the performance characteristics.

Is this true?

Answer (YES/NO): NO